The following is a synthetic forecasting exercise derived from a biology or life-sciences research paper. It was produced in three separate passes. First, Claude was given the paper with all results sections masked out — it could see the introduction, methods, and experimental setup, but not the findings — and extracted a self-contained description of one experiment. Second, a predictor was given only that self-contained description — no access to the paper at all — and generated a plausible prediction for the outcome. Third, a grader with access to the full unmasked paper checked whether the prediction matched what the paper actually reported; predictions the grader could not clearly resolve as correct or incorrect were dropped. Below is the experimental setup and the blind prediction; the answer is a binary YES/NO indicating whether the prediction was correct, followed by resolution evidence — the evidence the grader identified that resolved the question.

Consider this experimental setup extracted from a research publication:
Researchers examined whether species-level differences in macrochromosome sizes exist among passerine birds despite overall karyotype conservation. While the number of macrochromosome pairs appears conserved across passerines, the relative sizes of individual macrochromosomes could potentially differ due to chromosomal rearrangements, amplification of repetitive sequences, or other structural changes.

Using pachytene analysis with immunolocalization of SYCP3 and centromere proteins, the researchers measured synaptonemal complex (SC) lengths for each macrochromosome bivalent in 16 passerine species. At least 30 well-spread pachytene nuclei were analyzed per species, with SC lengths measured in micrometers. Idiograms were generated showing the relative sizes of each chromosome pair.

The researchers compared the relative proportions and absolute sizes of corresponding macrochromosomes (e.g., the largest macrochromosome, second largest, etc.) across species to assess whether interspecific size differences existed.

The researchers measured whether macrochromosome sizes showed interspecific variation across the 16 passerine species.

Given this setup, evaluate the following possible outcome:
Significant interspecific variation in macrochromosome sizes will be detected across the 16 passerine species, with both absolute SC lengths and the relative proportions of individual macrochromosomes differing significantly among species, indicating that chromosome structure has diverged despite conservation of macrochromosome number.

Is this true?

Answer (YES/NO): YES